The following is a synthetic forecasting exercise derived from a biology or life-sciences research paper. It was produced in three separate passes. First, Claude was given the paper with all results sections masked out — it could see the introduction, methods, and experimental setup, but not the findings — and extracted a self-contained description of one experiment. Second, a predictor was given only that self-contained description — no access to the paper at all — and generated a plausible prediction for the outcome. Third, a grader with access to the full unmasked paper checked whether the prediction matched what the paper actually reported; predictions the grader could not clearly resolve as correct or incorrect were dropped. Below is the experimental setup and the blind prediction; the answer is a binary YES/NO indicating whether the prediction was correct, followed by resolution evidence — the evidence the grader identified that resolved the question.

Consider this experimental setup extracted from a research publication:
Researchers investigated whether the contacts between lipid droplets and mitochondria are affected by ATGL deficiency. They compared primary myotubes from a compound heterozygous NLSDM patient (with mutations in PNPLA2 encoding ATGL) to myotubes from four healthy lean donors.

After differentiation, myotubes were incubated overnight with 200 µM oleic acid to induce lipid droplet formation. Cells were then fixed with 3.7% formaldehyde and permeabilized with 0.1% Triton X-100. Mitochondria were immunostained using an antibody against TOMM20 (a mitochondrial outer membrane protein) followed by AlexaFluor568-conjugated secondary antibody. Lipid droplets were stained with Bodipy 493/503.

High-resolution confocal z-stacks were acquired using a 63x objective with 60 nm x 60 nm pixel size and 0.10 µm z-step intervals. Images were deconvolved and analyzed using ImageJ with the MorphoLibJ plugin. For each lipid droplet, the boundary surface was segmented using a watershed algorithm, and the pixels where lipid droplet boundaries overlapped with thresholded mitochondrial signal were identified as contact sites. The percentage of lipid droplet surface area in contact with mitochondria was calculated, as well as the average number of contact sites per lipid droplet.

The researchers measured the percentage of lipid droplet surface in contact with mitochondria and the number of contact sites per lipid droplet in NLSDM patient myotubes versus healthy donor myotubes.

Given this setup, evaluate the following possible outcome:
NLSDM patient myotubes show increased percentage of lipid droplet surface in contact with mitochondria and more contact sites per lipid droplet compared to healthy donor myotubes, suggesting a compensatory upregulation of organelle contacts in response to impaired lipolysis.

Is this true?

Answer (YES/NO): NO